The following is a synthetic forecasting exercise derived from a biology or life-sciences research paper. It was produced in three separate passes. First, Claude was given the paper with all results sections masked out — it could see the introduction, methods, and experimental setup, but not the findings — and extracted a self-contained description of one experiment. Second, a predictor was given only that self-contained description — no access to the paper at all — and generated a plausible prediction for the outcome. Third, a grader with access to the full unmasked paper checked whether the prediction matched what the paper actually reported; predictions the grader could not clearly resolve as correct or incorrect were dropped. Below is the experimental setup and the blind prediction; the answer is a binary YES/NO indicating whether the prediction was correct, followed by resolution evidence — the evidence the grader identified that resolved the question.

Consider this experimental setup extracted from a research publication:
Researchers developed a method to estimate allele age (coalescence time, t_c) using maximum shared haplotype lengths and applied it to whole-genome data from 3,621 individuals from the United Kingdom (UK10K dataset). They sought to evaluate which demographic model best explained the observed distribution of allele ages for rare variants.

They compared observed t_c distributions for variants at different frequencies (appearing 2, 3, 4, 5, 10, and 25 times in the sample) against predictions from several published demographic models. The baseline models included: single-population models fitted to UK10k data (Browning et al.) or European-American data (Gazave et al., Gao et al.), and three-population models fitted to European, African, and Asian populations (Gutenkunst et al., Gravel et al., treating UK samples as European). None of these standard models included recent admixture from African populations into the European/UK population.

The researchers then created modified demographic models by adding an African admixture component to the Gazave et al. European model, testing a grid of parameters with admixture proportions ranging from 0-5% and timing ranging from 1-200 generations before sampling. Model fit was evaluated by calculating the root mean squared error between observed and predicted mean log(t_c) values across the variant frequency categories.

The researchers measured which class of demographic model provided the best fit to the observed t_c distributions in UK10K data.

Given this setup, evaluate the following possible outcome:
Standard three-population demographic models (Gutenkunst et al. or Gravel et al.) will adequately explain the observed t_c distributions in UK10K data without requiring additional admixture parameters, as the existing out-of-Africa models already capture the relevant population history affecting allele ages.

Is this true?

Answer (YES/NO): NO